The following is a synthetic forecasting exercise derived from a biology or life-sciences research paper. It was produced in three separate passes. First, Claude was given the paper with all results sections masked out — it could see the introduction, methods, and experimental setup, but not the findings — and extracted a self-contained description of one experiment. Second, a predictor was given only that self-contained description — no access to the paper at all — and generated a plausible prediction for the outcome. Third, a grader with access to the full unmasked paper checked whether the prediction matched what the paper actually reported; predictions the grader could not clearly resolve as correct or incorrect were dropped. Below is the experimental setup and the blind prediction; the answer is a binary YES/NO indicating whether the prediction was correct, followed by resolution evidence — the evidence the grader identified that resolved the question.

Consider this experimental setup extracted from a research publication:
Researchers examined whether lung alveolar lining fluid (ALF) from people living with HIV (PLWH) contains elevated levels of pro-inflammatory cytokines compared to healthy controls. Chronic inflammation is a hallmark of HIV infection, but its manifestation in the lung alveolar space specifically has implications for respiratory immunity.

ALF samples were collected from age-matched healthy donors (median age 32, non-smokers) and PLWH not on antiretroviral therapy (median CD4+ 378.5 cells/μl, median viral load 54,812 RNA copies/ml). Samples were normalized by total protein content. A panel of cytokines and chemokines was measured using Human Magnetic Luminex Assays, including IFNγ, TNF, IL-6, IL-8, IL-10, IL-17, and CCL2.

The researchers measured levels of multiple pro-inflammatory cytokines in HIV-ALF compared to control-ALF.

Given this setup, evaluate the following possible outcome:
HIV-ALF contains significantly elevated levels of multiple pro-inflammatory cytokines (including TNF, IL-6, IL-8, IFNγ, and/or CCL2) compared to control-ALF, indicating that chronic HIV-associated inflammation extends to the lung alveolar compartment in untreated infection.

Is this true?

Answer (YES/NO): NO